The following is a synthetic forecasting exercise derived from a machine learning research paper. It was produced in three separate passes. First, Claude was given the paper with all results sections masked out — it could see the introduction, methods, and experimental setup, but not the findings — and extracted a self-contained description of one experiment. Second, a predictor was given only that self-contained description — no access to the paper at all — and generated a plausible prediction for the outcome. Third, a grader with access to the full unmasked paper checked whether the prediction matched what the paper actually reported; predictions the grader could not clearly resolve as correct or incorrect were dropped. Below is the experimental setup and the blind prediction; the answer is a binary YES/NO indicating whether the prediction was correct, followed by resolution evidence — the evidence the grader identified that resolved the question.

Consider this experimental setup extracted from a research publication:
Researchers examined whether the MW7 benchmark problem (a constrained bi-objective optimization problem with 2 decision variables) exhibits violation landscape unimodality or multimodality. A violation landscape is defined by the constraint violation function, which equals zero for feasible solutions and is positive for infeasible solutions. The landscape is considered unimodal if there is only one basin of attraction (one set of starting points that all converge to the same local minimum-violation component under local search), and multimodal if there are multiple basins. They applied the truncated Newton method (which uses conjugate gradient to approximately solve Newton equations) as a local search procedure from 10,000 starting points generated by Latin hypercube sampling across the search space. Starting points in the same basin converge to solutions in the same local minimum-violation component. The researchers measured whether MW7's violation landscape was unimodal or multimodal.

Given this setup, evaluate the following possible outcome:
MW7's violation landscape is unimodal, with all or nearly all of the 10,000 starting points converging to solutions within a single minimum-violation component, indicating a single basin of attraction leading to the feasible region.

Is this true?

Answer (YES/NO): YES